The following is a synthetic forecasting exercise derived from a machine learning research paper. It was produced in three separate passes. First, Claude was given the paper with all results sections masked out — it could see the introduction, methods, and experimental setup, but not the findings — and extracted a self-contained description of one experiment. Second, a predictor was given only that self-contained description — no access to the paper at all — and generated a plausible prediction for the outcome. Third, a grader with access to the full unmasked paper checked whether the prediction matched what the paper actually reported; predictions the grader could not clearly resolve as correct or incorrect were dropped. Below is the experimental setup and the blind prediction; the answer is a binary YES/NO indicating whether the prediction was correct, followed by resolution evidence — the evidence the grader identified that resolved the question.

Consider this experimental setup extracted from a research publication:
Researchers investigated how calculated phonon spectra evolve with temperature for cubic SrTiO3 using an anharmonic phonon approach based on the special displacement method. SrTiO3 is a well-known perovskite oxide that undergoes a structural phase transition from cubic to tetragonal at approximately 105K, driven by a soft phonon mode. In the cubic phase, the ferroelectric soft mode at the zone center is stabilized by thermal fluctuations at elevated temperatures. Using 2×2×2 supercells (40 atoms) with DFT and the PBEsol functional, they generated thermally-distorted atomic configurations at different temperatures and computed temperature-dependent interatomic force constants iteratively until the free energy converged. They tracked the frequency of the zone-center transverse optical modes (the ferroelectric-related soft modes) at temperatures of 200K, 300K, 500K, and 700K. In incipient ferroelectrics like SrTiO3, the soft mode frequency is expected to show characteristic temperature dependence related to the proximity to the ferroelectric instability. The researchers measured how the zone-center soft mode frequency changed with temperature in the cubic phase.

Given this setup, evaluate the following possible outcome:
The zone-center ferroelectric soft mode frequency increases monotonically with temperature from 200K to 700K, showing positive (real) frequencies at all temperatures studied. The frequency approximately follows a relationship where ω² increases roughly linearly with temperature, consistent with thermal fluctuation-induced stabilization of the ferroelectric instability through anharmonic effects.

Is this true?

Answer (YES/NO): NO